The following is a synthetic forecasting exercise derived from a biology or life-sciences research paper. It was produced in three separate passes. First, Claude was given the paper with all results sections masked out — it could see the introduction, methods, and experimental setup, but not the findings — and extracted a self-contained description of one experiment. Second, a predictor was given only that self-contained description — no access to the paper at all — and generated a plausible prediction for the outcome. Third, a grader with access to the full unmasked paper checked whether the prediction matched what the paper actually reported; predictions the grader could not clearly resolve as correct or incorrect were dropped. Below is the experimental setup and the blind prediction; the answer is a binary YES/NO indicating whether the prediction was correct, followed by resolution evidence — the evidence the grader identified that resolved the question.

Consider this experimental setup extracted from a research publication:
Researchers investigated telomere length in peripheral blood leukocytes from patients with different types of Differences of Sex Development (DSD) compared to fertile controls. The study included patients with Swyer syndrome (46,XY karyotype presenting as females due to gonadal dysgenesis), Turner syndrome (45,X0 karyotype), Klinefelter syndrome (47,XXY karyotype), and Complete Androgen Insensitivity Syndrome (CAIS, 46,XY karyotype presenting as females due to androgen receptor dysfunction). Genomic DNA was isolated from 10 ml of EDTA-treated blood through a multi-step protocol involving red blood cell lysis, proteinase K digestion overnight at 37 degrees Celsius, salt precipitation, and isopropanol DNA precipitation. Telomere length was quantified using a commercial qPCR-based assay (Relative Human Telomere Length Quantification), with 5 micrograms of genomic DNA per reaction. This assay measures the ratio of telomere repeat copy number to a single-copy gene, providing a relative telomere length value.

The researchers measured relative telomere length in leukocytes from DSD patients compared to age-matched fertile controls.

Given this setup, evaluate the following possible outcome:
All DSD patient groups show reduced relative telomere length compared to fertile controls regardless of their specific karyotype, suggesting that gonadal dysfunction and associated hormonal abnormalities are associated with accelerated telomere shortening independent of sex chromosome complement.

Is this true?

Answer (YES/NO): NO